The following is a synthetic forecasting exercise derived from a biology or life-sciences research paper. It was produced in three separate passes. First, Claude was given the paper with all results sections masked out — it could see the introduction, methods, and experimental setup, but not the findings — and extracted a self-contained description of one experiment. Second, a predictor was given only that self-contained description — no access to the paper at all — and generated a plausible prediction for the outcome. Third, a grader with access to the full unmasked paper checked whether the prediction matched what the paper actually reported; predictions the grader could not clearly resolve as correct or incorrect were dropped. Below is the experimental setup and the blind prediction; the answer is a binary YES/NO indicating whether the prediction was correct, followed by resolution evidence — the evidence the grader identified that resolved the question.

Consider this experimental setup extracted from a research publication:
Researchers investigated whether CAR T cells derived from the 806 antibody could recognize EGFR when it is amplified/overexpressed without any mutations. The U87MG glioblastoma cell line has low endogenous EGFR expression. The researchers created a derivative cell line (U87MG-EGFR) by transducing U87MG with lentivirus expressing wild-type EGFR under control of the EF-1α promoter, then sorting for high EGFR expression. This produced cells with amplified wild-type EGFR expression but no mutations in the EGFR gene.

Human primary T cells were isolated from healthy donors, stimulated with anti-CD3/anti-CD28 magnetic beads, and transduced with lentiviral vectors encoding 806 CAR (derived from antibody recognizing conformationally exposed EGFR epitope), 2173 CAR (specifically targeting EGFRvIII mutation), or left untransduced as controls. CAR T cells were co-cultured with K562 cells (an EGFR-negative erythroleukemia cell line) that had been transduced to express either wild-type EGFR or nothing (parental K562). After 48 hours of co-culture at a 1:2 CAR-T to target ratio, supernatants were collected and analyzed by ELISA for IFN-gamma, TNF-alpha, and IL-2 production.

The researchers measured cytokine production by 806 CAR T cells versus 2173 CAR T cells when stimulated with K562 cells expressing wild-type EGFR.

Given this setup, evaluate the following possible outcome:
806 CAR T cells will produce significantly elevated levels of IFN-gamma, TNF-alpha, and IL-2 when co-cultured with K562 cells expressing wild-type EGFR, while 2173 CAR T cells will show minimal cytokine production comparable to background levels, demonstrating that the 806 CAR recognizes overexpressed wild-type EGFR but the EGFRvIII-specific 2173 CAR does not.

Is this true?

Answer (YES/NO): YES